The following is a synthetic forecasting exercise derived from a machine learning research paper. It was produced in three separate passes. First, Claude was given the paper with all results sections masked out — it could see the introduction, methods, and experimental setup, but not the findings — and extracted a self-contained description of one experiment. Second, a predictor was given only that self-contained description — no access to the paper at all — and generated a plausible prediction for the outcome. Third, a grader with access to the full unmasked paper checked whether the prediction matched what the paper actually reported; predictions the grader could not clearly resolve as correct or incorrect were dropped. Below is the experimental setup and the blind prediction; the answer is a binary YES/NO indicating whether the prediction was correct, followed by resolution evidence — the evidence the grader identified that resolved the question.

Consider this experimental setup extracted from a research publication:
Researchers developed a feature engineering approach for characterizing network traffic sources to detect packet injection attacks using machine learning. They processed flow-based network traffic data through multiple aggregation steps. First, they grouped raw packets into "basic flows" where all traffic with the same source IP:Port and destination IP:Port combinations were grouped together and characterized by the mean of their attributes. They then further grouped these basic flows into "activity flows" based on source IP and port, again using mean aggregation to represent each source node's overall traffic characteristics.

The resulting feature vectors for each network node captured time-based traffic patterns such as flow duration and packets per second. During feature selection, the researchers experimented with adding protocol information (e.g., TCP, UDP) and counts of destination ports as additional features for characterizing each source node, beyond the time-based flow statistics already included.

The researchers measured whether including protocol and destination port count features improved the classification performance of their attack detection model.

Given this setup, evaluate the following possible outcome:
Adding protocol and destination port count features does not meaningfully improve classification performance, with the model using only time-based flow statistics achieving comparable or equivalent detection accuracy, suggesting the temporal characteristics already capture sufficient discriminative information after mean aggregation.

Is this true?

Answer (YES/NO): YES